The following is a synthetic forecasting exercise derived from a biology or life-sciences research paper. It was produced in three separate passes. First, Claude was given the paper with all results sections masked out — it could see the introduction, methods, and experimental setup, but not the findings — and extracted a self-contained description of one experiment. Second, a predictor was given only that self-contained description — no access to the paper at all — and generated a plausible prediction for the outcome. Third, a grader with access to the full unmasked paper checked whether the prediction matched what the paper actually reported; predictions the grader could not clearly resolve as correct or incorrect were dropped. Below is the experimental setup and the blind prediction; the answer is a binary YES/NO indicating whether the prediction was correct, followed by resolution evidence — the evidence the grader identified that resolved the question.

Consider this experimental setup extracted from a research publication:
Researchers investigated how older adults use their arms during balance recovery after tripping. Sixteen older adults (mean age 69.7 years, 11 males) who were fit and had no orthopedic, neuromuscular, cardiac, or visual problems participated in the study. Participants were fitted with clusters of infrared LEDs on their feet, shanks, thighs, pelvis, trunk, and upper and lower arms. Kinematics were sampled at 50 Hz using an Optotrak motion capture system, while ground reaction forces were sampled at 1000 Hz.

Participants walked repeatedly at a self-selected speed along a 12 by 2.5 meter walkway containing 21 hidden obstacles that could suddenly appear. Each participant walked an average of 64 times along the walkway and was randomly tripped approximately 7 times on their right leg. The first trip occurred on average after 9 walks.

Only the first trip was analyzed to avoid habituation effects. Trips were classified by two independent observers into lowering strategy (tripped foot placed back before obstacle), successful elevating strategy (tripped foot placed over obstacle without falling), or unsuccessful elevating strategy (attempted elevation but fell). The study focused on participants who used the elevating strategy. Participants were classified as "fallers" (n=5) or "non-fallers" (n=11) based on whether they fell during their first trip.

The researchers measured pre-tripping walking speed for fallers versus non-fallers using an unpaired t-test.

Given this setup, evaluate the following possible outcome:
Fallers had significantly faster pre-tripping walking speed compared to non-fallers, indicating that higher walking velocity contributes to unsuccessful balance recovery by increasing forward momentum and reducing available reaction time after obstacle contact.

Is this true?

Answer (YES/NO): NO